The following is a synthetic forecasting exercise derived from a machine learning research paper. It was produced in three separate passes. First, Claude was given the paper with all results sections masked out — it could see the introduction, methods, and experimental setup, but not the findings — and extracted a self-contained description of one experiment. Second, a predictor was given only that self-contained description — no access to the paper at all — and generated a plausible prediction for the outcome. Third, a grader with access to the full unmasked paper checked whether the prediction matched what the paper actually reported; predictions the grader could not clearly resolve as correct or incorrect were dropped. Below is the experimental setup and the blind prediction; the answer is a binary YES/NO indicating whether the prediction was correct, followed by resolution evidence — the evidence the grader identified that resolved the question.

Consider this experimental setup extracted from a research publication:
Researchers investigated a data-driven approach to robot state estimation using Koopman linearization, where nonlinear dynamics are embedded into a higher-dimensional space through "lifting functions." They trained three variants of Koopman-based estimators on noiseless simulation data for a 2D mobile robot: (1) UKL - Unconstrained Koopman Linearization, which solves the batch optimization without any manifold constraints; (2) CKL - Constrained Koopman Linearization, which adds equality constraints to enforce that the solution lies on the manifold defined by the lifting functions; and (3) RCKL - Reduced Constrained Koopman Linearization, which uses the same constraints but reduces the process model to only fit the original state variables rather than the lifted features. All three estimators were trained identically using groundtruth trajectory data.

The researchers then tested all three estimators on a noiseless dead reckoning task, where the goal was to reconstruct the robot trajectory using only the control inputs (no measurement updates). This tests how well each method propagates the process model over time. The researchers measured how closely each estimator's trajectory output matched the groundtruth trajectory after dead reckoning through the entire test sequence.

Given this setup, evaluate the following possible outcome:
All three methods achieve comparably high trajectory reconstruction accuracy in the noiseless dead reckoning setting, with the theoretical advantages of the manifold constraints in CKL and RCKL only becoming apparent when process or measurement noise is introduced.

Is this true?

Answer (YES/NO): NO